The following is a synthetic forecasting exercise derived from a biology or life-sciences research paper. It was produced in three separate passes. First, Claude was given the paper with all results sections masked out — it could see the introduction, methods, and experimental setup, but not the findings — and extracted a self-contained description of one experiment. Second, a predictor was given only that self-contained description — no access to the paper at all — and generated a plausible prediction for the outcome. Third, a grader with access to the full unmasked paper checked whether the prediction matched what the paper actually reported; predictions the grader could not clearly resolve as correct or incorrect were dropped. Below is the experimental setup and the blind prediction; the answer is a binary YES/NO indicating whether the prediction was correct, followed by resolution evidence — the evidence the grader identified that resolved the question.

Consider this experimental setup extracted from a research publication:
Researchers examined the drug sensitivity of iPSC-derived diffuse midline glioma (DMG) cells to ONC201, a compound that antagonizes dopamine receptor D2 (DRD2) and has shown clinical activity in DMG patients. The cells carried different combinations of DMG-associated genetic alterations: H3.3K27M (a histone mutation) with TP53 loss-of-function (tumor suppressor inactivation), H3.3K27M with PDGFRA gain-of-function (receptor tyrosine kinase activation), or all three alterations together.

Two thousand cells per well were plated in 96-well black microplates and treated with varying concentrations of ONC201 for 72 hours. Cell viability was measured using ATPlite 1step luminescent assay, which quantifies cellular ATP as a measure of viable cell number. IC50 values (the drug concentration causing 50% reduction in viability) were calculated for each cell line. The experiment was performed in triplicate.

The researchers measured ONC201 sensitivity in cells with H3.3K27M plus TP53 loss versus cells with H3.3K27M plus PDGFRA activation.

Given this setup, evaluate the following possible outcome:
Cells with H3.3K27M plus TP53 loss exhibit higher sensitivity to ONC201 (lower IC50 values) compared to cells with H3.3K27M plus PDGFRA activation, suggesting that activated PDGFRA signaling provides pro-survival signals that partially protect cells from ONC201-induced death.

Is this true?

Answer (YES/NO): NO